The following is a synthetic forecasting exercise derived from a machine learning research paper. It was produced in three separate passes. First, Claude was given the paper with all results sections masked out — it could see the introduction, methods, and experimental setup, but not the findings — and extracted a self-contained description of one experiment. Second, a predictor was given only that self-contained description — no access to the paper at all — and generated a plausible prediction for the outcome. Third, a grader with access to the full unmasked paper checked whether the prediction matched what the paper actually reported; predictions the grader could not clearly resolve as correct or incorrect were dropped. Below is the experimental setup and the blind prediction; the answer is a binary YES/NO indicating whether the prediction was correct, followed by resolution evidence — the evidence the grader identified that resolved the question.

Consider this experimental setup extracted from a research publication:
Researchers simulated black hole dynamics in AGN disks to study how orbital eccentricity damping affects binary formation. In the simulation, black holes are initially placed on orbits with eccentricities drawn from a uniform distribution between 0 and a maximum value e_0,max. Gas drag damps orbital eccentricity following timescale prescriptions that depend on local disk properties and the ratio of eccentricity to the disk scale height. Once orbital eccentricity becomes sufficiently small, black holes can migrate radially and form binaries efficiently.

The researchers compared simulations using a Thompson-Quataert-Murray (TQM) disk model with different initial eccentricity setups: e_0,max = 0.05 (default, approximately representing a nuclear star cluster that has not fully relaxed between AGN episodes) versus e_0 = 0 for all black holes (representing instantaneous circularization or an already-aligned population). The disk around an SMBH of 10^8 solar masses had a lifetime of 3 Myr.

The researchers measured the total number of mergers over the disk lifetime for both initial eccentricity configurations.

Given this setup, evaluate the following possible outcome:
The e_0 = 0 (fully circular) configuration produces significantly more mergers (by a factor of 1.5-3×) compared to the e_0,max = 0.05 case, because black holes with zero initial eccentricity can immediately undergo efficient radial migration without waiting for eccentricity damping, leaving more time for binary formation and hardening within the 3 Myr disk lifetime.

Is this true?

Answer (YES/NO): NO